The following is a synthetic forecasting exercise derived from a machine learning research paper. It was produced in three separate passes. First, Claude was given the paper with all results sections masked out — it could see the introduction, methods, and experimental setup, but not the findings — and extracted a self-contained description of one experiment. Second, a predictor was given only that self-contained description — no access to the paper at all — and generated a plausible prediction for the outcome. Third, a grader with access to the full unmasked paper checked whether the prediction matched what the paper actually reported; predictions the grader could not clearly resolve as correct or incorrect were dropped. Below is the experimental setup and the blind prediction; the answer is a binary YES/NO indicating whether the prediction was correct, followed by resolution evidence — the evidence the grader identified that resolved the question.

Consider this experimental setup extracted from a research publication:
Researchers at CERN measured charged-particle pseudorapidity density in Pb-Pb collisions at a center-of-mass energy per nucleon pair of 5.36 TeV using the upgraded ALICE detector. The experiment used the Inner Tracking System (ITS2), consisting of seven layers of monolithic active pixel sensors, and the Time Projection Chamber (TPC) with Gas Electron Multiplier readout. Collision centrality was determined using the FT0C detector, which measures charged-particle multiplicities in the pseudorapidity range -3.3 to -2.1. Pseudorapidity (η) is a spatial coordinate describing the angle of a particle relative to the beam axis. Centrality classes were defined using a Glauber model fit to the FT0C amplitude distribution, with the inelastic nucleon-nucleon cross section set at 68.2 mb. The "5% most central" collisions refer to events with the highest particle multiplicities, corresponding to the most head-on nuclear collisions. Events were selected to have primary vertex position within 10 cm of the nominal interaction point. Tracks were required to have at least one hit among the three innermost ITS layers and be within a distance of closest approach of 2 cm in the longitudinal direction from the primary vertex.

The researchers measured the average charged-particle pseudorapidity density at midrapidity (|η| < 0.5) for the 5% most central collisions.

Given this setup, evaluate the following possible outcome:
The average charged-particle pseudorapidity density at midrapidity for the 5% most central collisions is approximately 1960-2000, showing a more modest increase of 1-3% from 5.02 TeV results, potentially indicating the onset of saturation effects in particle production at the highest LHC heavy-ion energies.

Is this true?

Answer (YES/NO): NO